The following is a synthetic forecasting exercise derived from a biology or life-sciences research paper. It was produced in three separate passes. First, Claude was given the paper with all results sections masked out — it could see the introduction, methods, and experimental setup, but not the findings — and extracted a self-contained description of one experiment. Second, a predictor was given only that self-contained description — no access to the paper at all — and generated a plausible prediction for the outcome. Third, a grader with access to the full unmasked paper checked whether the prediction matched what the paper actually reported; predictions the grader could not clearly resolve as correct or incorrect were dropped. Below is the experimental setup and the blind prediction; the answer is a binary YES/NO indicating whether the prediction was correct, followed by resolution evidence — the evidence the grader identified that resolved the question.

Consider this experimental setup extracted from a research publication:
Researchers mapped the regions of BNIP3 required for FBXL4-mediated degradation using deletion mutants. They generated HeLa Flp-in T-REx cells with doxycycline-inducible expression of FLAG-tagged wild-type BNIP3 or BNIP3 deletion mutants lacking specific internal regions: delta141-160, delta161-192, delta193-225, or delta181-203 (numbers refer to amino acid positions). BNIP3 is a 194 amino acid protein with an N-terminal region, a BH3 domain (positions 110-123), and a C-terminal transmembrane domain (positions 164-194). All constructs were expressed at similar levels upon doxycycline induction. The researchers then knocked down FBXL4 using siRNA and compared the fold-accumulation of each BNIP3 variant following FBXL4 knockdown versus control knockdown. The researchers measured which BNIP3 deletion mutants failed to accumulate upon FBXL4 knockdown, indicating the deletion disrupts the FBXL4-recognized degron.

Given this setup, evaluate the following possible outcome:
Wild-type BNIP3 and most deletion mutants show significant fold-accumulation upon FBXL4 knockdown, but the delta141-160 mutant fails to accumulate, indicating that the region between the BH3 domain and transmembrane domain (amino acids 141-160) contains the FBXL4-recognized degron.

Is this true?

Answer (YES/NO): NO